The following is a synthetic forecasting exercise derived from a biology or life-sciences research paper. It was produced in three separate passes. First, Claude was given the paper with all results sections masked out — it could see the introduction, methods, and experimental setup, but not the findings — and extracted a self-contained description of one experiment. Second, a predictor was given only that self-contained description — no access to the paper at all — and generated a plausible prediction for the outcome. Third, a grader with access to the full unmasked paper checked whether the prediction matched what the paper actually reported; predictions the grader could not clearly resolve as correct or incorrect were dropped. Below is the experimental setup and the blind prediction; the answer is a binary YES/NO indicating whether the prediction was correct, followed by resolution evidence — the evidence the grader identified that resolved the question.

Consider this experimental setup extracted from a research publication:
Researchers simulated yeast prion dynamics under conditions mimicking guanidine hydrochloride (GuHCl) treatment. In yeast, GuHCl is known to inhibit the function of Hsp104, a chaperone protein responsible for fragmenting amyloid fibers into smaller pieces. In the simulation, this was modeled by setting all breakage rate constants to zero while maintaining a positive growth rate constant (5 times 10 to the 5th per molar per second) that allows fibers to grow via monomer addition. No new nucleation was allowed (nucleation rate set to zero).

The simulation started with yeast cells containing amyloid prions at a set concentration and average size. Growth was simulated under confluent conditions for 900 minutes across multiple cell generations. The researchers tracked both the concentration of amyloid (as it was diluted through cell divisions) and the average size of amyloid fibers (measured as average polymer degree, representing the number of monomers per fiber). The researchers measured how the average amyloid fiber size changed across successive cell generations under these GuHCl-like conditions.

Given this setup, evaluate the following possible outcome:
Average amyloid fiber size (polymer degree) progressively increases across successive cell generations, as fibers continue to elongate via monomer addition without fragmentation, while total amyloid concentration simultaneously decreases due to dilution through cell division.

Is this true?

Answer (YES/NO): YES